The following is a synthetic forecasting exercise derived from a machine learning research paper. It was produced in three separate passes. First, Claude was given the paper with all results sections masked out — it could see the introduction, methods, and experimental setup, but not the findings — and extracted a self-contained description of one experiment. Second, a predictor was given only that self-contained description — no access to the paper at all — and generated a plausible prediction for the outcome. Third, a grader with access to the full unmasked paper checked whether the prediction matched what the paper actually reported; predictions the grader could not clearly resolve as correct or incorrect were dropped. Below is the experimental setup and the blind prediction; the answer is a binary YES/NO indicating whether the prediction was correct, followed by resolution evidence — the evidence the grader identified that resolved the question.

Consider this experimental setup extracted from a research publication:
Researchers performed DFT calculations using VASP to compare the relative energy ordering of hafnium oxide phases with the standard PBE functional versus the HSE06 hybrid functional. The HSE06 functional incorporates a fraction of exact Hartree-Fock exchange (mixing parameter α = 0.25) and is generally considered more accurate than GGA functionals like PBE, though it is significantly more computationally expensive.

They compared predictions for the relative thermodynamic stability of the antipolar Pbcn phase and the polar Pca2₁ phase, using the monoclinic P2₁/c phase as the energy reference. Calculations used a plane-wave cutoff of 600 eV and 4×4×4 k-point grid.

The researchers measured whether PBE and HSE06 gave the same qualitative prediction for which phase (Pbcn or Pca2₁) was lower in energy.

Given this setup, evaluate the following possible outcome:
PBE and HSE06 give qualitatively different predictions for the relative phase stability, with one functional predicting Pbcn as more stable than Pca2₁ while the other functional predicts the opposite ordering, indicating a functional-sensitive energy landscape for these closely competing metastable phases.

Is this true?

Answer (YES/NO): NO